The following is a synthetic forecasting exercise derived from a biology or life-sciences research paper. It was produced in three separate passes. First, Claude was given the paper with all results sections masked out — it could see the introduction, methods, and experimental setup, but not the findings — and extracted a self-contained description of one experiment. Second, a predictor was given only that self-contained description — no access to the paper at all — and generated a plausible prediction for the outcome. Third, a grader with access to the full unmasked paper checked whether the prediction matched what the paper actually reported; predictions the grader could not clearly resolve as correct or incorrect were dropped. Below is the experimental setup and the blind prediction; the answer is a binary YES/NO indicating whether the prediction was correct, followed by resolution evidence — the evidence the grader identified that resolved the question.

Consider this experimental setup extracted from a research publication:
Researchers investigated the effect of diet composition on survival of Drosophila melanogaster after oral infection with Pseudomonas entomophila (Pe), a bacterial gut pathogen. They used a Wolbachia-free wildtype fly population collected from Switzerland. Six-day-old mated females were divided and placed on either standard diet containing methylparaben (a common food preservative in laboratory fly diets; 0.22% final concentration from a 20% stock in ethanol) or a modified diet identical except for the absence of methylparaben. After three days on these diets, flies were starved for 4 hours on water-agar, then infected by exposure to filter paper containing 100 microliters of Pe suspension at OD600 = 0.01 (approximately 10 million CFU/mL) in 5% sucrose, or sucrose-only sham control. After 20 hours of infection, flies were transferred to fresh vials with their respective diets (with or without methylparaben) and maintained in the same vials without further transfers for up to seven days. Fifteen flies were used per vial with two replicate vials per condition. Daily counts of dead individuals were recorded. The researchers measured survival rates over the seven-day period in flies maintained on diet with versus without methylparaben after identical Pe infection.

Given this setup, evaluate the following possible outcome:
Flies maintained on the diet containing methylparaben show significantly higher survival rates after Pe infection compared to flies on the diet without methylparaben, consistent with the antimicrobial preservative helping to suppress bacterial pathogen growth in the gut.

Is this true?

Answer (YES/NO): YES